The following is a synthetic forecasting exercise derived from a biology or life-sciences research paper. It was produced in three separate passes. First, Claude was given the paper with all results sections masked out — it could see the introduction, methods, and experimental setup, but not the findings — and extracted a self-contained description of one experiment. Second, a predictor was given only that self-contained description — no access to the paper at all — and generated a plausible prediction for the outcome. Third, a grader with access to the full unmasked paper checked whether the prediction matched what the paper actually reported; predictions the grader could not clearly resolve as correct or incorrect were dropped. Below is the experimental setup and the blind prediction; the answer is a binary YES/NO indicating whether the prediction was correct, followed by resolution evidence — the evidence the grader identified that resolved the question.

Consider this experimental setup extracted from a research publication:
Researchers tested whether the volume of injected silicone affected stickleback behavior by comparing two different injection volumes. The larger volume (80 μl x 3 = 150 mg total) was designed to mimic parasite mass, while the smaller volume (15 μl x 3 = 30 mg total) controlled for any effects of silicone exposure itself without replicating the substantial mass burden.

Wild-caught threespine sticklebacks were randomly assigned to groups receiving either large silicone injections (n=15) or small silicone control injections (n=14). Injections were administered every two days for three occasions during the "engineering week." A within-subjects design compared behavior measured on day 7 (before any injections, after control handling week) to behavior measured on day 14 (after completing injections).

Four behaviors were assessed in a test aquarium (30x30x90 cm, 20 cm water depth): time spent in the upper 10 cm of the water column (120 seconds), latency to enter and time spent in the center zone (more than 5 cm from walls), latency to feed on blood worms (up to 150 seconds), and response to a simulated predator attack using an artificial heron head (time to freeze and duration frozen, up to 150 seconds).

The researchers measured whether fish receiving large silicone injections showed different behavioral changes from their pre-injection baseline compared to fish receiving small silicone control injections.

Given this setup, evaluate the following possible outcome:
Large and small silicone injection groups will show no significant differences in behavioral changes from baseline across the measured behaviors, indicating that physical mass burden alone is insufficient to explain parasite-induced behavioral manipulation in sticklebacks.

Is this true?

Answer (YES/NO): YES